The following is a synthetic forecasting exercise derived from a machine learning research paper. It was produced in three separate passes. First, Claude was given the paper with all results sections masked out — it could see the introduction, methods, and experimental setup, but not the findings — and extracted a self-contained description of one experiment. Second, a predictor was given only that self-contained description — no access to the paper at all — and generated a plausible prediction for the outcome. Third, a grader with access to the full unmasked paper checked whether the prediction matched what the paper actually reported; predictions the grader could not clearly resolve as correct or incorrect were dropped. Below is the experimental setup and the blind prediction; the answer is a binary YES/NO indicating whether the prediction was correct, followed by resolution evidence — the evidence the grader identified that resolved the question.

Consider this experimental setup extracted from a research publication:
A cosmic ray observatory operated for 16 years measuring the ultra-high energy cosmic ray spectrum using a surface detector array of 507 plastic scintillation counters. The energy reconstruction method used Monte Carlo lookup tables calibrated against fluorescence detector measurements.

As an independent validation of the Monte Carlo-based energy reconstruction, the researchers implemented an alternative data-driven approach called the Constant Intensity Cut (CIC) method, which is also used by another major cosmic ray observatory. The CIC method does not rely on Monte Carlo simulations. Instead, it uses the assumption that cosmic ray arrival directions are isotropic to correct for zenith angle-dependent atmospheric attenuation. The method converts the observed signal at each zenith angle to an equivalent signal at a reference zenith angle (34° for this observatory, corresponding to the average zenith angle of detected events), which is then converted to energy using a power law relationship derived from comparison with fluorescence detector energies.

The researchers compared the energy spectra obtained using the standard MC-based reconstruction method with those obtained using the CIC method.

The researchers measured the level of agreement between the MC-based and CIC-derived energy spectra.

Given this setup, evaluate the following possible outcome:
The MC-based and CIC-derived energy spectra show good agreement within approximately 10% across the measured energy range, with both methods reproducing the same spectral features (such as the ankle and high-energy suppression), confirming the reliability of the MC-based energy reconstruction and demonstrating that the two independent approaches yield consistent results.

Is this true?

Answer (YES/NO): YES